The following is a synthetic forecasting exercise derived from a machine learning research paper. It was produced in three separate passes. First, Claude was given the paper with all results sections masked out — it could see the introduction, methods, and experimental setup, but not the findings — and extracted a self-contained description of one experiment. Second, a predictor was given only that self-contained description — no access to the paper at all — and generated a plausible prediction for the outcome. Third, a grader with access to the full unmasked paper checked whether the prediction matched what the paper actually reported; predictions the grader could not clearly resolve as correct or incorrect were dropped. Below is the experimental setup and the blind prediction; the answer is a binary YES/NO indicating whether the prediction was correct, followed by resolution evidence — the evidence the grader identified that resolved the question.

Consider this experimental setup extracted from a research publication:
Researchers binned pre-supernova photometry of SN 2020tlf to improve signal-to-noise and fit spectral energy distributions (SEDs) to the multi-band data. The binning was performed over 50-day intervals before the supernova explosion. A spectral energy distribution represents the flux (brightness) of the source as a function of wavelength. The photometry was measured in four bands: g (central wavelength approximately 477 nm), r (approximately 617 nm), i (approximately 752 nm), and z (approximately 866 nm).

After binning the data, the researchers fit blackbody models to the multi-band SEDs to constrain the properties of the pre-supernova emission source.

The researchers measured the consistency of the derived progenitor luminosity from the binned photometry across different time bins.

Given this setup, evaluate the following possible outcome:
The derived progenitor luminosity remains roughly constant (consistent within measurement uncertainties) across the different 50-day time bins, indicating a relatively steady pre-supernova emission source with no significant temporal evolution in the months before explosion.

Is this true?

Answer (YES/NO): NO